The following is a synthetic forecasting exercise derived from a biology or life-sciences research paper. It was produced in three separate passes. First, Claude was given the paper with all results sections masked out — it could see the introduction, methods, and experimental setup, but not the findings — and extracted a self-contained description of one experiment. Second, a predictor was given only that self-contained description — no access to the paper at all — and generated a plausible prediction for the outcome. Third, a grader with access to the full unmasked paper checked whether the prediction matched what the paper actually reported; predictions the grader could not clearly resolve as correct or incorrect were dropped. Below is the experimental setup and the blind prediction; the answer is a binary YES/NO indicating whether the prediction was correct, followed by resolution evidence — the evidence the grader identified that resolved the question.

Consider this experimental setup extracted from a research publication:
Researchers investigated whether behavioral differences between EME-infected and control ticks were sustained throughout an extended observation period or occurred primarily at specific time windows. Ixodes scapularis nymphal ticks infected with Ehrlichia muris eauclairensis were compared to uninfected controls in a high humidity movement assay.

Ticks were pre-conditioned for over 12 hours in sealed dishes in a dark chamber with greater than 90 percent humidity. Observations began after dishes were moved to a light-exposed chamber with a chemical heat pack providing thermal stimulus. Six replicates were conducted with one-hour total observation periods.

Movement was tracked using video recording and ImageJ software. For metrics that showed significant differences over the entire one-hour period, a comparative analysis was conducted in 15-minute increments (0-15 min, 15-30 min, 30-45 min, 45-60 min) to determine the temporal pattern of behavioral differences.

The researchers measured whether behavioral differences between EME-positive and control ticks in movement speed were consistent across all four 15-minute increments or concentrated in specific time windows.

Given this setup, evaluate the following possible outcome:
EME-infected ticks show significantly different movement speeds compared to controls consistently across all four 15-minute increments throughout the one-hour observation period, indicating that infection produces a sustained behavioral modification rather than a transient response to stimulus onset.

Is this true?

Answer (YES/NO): NO